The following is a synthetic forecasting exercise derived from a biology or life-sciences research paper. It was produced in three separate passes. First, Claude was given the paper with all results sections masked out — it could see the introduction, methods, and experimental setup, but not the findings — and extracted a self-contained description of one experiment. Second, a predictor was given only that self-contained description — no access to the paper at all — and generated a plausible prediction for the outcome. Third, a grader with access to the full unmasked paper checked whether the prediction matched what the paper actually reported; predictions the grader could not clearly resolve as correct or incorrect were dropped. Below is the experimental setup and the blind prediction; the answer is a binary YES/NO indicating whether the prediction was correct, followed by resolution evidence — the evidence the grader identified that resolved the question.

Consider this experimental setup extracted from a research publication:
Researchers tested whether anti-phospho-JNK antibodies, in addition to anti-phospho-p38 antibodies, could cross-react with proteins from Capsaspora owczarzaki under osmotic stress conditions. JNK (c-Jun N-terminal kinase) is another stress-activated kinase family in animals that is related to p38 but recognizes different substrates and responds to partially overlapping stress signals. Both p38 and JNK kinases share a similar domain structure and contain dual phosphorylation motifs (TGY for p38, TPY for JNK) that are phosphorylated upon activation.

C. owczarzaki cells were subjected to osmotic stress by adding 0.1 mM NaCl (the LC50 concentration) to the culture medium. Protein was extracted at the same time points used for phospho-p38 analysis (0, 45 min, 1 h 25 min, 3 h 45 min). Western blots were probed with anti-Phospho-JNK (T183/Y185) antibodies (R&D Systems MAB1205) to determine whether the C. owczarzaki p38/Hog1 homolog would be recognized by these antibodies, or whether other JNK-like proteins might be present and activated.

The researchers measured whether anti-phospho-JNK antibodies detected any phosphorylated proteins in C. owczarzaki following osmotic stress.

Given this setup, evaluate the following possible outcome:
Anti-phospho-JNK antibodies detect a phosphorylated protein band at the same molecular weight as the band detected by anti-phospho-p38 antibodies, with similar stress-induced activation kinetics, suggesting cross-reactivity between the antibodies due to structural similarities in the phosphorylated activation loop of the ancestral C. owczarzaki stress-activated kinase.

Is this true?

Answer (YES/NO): NO